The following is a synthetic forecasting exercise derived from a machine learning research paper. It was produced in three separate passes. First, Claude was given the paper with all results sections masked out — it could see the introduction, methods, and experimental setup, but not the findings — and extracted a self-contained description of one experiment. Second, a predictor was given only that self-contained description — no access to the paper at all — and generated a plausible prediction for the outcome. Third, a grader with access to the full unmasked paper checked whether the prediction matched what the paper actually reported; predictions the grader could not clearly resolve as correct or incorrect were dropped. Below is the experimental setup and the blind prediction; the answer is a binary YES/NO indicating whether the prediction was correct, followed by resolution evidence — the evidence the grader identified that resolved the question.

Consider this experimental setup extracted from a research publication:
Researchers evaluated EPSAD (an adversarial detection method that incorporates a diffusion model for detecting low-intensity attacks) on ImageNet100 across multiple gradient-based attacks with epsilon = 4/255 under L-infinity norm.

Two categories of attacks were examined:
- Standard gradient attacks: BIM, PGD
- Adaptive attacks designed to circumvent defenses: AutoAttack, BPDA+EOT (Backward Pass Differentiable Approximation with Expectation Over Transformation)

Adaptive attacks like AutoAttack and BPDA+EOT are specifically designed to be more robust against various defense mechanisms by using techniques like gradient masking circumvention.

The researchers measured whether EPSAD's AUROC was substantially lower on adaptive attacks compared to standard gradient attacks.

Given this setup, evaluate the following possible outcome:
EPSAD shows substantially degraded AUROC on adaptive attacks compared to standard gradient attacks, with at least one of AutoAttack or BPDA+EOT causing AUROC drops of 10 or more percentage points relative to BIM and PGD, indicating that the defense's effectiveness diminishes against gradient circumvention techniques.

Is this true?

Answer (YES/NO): NO